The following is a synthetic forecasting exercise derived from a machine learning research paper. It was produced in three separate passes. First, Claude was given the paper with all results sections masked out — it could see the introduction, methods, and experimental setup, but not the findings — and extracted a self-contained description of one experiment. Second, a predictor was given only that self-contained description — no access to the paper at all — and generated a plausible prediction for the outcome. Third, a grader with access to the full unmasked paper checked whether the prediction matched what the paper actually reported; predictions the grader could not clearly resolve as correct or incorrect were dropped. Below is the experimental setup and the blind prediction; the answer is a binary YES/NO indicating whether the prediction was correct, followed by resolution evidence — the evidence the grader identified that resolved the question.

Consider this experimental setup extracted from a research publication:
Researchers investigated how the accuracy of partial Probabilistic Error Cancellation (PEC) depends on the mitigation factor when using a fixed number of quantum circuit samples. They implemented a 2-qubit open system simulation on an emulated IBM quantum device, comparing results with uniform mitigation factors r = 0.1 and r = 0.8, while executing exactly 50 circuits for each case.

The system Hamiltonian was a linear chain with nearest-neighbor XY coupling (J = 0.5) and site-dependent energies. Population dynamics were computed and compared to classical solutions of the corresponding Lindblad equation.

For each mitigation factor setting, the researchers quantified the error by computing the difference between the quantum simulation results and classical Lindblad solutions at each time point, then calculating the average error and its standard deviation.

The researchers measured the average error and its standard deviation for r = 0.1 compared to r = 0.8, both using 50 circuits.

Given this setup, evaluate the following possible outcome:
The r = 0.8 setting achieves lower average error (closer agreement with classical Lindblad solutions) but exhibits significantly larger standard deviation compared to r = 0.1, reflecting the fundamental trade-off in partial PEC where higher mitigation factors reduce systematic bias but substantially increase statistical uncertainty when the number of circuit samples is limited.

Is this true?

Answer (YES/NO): NO